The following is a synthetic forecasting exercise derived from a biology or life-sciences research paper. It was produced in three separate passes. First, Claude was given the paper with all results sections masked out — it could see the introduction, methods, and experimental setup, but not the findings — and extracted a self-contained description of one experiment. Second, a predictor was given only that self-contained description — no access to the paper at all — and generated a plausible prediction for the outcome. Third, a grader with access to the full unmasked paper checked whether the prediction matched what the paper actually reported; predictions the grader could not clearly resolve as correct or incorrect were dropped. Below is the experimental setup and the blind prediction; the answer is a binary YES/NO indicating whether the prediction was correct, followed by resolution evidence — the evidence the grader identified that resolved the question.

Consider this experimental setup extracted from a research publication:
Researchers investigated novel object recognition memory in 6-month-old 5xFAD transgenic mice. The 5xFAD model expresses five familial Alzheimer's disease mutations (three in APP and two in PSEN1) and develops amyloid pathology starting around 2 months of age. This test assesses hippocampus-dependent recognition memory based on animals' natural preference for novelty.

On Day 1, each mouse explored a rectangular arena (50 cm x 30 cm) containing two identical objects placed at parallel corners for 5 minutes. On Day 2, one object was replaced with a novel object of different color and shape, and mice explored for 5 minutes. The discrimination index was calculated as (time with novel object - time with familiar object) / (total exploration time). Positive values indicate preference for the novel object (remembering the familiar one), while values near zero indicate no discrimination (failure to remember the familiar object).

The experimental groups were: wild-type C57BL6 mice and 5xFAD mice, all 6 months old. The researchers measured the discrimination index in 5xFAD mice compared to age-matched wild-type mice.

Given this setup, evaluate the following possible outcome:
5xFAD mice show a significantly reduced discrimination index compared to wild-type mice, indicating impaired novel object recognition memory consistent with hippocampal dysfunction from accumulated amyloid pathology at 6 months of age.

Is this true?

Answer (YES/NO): YES